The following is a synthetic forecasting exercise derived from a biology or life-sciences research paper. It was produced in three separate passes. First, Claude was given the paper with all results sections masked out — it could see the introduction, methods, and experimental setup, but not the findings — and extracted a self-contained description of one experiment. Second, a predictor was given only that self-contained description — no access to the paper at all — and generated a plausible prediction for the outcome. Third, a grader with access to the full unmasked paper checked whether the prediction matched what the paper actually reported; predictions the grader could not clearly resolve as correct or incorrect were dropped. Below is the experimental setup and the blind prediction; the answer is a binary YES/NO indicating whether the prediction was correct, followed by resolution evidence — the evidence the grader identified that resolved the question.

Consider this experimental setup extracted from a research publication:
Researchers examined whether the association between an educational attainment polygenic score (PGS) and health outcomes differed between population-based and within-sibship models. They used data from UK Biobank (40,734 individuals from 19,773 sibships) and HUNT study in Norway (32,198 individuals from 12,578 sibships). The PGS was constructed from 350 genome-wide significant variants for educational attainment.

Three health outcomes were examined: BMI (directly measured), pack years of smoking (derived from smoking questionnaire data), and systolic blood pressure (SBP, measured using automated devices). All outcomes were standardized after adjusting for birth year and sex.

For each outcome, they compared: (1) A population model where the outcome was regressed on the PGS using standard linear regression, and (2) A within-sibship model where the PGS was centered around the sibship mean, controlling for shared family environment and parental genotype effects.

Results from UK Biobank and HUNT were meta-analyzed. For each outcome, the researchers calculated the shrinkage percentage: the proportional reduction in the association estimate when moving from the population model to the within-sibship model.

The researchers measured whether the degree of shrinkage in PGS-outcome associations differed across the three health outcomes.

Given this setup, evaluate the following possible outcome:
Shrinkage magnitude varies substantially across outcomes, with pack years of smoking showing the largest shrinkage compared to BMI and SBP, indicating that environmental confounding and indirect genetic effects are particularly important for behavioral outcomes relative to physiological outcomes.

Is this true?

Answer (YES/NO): NO